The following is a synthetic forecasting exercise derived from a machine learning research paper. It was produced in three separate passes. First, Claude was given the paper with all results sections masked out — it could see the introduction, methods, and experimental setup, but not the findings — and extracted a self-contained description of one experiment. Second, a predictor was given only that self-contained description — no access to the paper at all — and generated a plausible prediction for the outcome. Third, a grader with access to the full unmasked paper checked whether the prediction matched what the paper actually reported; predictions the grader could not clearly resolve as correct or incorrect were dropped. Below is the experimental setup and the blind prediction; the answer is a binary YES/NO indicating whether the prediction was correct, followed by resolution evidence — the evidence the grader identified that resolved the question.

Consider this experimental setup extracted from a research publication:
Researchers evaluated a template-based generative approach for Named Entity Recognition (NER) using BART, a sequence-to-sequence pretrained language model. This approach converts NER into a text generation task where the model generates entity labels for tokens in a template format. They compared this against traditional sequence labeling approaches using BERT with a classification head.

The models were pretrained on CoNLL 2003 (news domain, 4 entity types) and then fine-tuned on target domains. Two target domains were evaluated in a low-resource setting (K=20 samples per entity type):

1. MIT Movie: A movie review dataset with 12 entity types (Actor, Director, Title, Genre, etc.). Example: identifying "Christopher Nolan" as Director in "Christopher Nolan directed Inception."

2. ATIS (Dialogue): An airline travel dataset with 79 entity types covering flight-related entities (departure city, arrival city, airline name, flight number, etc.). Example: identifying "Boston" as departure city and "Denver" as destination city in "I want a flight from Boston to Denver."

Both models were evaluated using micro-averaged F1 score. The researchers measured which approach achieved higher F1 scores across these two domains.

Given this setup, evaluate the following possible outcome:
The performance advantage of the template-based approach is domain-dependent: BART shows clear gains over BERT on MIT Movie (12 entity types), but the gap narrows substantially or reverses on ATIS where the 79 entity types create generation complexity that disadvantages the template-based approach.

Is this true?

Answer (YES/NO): NO